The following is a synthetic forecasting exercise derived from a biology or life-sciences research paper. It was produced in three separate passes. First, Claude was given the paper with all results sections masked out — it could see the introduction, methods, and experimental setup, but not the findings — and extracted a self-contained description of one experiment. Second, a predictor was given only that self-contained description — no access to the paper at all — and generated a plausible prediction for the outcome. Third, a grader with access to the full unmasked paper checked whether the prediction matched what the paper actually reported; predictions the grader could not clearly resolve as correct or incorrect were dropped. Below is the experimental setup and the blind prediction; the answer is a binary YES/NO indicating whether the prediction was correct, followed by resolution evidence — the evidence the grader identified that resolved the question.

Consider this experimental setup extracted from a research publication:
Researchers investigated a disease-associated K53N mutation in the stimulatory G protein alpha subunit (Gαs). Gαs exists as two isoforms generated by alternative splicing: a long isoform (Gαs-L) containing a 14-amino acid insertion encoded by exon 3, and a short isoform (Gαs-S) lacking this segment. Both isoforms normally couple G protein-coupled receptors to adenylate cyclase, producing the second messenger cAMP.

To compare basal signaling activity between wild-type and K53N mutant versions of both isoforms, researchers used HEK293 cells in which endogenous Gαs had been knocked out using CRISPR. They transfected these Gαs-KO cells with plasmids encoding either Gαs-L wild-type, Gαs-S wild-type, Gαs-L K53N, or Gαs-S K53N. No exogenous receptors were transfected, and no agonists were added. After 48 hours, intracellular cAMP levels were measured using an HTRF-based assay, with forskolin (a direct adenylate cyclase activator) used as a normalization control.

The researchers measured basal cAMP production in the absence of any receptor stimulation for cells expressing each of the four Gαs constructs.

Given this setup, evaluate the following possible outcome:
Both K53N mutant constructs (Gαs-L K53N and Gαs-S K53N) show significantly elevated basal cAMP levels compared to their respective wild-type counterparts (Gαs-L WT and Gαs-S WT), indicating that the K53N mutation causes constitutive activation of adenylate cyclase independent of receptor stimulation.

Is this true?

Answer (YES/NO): NO